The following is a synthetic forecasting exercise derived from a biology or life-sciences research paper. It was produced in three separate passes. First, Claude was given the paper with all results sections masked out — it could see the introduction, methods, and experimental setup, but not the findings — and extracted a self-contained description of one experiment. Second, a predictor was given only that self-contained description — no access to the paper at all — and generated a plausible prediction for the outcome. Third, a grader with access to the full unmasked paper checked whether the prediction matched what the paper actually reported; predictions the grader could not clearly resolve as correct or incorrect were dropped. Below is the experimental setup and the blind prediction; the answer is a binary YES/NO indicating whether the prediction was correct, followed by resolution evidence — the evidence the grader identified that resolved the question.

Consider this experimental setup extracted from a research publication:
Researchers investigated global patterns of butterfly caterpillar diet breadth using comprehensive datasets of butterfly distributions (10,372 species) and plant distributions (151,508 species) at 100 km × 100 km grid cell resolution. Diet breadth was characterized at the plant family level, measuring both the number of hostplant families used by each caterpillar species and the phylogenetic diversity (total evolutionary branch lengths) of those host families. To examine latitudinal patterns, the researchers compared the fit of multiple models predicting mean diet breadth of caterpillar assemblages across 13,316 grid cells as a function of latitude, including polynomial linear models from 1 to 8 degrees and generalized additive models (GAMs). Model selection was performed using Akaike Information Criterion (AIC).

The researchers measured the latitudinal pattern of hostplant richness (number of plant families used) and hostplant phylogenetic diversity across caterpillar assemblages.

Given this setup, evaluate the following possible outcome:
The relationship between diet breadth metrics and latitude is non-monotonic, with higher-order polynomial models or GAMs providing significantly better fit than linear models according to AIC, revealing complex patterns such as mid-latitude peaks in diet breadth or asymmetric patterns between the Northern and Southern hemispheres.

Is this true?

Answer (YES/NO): YES